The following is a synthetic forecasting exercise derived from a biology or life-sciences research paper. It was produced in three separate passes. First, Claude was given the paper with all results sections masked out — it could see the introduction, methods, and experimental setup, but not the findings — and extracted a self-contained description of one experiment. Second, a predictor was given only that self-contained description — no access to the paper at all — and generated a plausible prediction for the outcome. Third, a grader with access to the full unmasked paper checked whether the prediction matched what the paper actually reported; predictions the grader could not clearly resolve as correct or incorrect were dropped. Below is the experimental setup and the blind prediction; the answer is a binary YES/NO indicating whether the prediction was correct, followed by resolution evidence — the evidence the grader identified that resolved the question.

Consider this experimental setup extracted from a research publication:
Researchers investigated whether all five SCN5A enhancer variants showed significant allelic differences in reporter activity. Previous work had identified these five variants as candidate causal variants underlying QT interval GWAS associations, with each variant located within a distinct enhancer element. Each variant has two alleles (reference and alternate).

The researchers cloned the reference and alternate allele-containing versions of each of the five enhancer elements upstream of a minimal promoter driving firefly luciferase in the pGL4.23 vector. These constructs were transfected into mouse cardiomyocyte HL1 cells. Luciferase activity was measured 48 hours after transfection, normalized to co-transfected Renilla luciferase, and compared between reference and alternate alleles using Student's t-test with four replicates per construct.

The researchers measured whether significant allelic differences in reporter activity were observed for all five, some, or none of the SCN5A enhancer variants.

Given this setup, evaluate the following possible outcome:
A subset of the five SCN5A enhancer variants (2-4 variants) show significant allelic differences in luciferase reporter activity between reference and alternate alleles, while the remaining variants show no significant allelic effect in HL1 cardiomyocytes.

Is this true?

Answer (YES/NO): NO